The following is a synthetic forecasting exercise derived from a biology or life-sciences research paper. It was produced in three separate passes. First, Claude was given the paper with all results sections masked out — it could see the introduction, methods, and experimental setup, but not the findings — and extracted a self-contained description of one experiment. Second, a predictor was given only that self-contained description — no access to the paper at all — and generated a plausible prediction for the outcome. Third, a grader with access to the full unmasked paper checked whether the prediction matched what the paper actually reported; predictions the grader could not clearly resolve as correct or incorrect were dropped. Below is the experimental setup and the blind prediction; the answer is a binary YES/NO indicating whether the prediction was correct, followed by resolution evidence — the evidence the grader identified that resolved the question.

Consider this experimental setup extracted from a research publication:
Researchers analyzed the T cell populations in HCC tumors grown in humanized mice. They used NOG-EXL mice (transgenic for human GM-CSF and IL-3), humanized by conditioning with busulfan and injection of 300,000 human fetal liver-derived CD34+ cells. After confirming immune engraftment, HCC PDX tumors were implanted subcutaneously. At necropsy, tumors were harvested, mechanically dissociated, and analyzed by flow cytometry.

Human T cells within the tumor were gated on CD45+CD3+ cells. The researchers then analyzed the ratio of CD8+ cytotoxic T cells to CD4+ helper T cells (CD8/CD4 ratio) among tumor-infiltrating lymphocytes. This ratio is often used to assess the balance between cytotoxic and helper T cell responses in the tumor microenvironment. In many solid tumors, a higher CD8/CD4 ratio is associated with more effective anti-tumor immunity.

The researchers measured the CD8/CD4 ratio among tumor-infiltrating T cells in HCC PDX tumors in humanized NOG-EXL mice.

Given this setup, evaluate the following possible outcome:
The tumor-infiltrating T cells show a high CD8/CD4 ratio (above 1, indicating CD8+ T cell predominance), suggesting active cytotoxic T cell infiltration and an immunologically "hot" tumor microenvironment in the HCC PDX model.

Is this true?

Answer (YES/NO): NO